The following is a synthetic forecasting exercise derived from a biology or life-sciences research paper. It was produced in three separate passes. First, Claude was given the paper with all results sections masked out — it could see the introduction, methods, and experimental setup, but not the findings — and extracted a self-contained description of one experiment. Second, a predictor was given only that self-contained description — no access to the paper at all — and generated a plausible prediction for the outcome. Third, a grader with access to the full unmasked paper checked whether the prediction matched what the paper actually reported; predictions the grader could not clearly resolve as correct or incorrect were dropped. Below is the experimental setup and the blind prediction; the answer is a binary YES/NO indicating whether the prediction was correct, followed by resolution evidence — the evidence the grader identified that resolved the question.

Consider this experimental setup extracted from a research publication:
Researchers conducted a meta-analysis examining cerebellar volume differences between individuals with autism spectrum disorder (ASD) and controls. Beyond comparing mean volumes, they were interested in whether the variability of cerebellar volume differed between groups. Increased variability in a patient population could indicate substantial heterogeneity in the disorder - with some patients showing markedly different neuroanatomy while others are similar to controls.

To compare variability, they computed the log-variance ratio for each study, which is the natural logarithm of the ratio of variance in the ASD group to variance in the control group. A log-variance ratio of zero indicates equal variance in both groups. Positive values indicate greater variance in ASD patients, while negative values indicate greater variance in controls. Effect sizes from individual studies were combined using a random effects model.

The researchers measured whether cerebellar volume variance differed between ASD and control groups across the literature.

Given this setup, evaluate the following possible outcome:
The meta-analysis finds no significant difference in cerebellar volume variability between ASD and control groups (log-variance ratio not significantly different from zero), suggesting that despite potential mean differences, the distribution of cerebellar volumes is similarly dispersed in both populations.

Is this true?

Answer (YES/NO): YES